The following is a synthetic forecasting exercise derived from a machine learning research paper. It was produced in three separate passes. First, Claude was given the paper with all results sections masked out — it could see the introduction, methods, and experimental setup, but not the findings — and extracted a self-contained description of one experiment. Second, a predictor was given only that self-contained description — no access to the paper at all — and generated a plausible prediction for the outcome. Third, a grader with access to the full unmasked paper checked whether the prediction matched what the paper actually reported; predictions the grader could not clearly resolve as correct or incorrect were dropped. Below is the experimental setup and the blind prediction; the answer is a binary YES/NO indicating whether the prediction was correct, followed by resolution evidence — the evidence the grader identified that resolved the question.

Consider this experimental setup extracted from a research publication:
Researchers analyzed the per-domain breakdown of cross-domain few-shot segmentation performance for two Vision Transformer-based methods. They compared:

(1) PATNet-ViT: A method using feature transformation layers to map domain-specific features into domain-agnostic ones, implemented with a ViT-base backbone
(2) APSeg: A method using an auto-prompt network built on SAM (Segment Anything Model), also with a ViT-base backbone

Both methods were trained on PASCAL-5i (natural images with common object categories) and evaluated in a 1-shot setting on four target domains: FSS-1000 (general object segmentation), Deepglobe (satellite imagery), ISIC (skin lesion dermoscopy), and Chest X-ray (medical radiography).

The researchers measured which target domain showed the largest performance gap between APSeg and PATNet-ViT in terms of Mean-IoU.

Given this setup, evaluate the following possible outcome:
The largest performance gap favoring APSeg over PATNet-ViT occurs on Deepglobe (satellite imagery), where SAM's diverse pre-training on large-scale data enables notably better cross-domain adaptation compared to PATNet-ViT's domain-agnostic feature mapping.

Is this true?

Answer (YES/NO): YES